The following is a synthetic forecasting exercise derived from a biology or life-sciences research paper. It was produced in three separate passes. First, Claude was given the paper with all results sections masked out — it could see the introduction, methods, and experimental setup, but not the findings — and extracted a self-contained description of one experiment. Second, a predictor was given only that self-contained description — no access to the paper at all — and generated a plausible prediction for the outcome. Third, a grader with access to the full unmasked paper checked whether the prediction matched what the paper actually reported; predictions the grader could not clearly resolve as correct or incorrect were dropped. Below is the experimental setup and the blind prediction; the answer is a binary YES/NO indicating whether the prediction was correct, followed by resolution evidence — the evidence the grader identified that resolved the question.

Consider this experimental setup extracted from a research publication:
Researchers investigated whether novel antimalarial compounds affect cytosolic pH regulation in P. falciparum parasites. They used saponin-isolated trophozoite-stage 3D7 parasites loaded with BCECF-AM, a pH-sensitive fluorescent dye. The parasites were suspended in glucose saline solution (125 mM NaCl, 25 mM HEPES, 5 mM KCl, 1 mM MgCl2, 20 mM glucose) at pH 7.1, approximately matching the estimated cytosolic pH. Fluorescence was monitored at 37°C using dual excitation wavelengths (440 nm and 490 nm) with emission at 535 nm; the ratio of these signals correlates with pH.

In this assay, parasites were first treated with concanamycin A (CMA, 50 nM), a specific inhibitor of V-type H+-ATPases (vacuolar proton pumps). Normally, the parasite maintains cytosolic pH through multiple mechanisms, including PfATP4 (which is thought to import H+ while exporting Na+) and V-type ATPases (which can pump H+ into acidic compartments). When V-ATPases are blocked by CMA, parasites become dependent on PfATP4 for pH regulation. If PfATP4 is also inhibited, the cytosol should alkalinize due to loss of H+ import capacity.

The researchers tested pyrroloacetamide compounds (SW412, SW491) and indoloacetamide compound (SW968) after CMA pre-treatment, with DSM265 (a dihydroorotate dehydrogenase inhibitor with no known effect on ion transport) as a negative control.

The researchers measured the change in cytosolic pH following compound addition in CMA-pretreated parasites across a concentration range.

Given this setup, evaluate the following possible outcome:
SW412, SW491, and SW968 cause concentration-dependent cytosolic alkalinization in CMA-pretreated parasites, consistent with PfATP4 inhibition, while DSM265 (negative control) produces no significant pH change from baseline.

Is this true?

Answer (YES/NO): YES